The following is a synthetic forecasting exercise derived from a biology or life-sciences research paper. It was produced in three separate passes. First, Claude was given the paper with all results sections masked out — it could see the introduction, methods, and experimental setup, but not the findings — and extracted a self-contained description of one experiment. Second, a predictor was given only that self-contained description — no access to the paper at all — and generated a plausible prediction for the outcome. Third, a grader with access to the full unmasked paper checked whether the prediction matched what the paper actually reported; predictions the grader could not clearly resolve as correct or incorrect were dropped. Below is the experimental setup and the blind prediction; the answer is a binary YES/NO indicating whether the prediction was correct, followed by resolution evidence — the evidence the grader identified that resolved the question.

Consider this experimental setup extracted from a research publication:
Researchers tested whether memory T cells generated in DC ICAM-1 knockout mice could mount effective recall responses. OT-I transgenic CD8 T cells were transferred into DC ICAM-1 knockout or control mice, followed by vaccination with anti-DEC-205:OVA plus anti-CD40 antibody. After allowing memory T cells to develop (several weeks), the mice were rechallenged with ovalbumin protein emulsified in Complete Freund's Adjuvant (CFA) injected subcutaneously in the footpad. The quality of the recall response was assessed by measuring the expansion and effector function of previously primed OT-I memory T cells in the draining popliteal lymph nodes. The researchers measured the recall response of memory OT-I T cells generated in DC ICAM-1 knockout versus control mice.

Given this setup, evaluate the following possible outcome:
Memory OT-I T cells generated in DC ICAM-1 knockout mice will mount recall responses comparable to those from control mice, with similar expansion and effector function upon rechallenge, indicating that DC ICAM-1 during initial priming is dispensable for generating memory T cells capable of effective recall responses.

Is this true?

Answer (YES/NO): YES